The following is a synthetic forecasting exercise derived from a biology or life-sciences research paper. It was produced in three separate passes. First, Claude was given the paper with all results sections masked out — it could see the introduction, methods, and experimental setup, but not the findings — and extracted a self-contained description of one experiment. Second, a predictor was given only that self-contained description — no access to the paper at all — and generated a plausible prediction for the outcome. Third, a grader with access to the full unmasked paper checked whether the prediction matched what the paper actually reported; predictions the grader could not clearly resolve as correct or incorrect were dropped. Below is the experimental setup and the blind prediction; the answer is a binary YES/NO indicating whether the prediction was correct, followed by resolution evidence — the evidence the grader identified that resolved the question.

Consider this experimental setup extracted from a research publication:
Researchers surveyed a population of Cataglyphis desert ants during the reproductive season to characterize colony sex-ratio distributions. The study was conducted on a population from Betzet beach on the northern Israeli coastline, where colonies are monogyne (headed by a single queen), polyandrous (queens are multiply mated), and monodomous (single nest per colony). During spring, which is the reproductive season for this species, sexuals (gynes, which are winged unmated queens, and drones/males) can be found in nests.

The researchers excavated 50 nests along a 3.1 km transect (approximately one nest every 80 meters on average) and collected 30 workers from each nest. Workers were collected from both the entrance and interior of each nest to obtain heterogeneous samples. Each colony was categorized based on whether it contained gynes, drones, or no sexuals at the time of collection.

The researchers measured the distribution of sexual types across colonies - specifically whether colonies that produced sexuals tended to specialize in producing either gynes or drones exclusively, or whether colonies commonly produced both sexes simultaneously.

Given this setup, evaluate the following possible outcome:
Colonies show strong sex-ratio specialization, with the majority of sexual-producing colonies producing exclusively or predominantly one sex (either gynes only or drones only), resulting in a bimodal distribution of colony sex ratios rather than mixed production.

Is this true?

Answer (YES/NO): YES